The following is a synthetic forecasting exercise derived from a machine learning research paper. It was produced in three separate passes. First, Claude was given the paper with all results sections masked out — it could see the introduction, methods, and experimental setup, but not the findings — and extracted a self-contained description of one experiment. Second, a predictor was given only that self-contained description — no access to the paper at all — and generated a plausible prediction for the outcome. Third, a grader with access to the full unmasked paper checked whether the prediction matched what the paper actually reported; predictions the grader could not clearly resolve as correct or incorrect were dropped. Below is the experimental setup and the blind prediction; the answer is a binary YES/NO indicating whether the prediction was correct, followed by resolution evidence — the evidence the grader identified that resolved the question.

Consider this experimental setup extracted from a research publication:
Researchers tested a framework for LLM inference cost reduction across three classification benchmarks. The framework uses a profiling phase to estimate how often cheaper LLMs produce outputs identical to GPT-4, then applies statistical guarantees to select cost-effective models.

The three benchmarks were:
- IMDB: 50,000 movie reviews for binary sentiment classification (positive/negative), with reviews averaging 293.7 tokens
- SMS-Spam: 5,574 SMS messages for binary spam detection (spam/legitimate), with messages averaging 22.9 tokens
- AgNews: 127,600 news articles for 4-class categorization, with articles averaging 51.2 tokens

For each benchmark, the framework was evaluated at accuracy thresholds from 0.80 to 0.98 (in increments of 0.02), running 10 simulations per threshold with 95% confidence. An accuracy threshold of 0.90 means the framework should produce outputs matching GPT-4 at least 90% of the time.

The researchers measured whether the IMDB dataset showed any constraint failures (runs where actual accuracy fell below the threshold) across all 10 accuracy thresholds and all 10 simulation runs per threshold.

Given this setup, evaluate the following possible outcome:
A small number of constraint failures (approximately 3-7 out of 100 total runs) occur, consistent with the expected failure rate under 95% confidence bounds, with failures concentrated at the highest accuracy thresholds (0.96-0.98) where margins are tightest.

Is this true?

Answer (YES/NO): NO